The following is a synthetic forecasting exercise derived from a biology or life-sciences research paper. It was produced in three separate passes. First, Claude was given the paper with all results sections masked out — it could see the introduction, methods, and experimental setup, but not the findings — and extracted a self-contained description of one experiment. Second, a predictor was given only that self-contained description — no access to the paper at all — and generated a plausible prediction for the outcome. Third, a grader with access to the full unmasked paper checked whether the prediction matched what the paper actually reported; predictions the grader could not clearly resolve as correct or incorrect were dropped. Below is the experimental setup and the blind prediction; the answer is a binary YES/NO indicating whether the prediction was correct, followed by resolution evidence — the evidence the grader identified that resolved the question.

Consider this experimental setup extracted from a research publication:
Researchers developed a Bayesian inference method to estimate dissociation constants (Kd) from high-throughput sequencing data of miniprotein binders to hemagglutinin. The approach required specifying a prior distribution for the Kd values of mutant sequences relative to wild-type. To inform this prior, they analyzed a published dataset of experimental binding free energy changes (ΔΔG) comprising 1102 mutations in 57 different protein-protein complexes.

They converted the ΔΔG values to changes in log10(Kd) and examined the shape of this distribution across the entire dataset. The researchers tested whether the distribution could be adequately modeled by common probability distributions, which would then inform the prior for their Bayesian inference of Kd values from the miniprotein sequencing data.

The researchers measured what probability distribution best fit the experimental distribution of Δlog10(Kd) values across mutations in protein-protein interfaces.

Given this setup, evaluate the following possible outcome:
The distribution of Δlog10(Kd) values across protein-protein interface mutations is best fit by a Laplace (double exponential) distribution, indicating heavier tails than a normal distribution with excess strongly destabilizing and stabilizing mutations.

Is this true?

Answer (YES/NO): NO